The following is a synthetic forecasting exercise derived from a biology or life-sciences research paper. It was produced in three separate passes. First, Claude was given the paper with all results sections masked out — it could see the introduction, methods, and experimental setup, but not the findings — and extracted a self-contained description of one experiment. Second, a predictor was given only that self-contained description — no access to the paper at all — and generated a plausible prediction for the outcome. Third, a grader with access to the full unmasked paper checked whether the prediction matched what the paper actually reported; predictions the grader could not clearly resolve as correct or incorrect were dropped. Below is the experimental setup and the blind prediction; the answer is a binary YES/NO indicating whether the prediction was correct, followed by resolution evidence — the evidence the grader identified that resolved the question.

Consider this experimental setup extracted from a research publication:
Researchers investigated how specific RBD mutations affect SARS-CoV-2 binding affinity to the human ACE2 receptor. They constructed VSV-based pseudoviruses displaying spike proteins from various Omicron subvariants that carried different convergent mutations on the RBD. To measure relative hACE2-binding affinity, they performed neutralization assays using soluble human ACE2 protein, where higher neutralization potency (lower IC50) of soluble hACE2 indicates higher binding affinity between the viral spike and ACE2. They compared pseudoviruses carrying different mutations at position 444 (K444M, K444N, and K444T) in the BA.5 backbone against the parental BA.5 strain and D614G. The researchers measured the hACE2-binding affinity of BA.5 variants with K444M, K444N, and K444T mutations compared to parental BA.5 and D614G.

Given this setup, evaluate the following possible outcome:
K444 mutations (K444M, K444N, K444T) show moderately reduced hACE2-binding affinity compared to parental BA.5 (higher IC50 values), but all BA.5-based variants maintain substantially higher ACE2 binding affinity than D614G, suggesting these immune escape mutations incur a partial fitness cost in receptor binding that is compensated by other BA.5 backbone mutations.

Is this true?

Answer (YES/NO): NO